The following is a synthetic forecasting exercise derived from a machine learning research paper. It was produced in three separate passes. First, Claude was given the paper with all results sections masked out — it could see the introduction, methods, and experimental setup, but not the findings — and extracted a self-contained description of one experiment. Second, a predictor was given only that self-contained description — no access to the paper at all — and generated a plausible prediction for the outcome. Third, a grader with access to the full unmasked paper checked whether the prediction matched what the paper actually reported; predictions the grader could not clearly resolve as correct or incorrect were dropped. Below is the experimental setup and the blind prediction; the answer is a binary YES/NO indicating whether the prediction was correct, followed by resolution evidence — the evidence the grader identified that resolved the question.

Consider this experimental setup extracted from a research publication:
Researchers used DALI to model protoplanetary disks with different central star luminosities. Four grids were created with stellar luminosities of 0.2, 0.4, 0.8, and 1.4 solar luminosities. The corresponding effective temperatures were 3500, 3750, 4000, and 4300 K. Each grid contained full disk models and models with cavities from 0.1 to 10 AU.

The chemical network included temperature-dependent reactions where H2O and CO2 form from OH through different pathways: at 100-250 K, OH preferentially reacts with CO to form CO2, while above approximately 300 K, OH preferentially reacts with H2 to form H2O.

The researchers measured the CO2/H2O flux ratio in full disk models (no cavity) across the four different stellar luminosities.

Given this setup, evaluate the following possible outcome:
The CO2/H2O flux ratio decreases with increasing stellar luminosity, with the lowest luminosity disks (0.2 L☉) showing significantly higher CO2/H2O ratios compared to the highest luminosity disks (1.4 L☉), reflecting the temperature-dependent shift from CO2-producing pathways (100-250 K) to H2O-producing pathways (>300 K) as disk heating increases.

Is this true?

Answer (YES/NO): NO